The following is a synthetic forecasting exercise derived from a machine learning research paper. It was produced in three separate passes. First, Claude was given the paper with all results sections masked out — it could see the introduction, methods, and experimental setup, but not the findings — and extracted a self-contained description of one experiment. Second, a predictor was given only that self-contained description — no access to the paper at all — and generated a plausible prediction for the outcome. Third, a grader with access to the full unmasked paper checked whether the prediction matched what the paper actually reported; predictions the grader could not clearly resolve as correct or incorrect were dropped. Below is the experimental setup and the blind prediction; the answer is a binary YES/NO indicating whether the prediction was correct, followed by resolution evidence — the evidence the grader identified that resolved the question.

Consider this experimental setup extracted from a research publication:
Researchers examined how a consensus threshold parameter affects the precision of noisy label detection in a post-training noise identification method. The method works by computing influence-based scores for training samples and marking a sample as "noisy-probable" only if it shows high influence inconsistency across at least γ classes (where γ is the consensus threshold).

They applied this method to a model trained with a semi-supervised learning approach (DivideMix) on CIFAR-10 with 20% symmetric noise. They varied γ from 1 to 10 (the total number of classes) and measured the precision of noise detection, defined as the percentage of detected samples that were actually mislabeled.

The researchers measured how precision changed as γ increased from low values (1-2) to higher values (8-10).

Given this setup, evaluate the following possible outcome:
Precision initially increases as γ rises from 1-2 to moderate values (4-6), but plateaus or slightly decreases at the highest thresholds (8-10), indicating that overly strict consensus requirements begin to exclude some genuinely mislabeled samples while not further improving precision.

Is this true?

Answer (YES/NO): NO